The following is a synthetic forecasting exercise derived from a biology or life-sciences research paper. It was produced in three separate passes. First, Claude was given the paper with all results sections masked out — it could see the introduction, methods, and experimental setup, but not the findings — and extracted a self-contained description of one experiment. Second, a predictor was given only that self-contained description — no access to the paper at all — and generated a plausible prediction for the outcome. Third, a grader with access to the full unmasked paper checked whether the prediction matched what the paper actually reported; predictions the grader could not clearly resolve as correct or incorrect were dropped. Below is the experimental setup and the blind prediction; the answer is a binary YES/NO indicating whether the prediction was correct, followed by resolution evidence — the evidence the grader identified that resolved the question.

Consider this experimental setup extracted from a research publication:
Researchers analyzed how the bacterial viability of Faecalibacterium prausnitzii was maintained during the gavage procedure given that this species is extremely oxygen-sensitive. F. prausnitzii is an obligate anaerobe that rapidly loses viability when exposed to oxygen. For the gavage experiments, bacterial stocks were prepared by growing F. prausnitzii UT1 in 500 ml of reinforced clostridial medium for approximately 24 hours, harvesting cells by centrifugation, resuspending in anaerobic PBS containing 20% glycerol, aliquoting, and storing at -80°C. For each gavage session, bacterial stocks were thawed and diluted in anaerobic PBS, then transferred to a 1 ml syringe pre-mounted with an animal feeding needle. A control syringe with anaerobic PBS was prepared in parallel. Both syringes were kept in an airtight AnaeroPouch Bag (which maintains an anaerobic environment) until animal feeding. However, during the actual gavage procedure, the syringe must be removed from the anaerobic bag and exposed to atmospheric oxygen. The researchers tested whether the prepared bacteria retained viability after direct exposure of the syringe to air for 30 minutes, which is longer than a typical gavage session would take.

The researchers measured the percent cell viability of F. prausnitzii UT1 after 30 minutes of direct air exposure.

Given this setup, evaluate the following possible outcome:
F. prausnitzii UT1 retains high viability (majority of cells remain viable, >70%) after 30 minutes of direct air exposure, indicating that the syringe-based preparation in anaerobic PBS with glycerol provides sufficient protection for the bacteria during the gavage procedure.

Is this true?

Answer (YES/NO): YES